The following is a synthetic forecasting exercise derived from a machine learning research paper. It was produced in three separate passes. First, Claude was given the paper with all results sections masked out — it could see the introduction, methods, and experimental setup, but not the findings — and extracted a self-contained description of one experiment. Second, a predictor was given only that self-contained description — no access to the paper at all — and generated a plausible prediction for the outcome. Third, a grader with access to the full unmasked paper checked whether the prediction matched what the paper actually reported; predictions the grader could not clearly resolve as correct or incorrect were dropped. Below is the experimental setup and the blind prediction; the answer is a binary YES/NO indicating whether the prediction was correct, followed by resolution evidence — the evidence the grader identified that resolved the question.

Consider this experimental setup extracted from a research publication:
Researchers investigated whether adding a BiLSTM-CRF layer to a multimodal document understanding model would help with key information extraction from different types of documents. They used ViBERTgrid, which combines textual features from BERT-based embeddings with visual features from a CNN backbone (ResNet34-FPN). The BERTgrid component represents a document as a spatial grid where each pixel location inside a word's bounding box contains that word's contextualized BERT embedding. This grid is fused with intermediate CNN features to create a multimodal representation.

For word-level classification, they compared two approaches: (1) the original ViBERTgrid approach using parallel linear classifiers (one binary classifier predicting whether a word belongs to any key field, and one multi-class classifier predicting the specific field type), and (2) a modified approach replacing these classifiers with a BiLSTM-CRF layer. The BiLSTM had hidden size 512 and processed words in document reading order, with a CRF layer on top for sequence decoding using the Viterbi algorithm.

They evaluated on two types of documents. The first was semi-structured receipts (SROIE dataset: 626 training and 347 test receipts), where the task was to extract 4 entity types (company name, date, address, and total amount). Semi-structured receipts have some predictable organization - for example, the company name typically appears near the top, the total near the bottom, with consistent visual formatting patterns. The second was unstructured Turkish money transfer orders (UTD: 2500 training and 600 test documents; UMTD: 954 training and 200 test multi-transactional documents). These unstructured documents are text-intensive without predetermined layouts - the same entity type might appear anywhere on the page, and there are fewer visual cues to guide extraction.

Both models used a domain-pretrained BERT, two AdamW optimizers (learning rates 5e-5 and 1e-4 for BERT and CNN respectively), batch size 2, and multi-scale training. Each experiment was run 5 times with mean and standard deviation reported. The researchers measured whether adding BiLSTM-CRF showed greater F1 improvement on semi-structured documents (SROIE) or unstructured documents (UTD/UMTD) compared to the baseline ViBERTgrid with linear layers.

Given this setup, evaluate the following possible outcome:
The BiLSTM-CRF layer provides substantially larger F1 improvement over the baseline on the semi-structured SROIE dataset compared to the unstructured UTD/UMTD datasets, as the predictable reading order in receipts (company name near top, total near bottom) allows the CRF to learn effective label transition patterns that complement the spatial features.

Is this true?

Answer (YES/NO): NO